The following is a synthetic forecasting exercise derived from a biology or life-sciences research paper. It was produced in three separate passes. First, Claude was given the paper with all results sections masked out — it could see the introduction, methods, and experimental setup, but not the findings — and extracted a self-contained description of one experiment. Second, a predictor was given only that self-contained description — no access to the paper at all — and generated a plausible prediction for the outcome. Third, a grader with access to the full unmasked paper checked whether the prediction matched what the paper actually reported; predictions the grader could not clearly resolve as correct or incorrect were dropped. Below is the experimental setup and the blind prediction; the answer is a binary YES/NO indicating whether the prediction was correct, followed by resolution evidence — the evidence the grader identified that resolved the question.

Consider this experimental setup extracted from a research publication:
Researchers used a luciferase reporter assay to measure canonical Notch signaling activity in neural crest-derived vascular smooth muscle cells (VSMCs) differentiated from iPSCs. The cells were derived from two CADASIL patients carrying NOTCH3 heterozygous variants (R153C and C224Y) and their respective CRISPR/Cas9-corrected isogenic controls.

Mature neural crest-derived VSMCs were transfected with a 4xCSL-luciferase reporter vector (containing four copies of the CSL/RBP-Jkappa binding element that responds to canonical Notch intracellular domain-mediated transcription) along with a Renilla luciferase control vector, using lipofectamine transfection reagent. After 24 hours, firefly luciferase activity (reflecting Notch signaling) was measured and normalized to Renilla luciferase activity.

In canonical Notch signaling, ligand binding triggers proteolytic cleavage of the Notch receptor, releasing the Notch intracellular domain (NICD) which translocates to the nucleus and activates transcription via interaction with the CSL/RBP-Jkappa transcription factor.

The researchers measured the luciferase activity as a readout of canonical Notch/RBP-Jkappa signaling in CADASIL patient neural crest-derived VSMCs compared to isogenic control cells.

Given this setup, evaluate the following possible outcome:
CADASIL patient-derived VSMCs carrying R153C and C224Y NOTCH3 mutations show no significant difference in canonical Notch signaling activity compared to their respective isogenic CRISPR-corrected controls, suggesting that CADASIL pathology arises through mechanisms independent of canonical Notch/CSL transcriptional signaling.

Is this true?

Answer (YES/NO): NO